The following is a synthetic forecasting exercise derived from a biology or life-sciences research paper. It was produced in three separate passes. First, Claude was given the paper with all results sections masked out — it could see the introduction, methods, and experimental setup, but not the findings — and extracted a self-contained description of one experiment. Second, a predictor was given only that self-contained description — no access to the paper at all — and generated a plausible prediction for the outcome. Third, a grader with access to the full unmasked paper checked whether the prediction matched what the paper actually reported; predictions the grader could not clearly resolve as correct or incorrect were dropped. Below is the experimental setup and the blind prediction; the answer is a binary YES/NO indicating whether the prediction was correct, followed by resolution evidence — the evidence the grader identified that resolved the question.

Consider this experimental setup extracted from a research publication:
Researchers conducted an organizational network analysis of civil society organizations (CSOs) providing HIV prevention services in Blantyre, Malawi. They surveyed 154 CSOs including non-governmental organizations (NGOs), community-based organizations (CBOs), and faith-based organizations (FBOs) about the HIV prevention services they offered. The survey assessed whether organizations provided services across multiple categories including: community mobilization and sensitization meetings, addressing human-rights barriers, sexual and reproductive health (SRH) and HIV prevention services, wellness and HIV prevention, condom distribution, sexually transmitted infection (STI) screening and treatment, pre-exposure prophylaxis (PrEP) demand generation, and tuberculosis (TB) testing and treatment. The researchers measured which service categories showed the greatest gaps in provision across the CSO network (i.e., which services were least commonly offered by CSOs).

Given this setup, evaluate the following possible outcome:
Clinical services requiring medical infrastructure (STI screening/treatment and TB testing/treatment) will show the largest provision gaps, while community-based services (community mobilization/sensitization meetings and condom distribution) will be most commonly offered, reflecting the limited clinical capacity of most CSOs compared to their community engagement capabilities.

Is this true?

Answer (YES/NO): NO